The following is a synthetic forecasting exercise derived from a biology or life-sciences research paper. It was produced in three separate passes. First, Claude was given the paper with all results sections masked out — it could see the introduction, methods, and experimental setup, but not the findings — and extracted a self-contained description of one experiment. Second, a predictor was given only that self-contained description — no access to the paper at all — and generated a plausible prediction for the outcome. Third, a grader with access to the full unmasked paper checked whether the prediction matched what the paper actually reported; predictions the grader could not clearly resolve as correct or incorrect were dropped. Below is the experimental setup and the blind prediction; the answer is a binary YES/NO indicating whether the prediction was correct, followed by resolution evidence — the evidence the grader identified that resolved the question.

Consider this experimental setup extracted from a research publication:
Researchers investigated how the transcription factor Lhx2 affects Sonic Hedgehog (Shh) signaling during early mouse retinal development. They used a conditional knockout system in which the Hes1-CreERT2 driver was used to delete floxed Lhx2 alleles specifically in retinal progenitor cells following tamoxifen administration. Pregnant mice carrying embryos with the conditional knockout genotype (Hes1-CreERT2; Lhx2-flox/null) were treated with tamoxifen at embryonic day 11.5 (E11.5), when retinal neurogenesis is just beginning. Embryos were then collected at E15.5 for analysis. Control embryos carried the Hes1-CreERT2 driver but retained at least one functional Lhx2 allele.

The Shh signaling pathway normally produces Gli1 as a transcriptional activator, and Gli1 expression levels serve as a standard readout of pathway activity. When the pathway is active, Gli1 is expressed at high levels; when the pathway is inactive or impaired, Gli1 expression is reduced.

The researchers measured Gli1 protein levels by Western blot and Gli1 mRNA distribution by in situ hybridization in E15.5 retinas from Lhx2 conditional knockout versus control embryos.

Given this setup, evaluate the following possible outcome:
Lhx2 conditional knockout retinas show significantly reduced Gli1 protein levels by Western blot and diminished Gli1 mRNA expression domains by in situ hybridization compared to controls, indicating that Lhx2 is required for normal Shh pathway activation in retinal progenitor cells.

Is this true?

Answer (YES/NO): YES